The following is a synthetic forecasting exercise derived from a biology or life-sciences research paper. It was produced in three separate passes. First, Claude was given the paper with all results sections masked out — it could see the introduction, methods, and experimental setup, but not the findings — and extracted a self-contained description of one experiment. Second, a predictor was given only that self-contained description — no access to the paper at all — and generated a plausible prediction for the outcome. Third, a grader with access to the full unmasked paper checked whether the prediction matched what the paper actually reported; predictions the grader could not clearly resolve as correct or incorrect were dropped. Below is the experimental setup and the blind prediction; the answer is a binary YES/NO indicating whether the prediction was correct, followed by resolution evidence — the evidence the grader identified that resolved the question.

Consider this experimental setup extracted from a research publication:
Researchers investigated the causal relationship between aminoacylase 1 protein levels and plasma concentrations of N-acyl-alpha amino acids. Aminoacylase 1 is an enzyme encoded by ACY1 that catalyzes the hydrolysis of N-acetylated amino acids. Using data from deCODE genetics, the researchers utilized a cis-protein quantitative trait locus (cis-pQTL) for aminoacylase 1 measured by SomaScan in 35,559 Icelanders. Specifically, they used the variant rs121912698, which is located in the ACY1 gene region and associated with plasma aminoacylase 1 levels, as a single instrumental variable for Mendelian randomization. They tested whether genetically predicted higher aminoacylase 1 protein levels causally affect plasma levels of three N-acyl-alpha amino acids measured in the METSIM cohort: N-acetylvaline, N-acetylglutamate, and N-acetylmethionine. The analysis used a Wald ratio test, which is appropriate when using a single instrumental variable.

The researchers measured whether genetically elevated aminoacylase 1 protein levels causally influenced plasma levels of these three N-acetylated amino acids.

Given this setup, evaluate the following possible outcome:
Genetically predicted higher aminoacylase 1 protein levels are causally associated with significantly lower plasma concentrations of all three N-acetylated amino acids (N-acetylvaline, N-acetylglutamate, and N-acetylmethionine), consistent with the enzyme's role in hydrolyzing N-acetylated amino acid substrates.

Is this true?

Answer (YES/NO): YES